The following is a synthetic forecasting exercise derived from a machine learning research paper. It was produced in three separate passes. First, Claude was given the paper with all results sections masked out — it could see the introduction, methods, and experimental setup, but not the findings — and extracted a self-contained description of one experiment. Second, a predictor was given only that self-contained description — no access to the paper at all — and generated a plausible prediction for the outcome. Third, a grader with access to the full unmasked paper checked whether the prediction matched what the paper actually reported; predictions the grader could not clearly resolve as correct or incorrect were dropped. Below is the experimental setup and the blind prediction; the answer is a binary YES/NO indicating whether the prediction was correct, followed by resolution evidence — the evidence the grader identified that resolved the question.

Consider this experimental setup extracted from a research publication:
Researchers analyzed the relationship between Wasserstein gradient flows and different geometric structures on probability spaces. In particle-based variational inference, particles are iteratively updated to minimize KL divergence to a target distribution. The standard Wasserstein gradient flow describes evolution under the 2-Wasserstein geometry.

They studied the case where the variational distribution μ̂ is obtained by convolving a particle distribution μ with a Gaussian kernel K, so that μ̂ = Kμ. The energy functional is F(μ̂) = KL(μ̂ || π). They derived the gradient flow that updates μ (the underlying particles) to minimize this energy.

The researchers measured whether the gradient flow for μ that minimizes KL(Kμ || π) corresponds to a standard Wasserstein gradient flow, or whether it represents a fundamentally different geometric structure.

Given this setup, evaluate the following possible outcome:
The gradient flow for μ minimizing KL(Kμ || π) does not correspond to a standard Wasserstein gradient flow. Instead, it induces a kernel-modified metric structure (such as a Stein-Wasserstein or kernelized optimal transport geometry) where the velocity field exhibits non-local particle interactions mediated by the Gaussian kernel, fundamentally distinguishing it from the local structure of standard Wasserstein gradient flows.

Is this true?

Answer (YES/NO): NO